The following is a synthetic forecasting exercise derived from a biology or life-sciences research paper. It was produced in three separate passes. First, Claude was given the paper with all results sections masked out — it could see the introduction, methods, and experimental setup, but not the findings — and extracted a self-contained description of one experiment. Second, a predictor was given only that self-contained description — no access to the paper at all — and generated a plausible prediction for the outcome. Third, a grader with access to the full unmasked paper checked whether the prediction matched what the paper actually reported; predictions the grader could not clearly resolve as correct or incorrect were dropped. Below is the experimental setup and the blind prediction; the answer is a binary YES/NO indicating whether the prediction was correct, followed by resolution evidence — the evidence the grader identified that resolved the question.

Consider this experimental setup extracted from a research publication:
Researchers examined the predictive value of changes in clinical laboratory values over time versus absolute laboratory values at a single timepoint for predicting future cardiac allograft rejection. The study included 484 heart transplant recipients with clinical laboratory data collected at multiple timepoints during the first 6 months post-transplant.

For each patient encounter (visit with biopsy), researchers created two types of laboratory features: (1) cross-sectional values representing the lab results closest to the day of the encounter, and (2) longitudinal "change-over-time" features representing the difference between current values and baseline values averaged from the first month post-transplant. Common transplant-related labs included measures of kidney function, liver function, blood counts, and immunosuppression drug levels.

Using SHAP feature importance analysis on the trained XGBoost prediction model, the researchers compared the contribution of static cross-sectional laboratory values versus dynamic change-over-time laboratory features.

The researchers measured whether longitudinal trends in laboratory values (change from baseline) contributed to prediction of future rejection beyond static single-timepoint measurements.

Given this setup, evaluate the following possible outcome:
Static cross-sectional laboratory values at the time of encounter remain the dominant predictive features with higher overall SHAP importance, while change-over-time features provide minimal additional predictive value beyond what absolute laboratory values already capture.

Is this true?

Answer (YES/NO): NO